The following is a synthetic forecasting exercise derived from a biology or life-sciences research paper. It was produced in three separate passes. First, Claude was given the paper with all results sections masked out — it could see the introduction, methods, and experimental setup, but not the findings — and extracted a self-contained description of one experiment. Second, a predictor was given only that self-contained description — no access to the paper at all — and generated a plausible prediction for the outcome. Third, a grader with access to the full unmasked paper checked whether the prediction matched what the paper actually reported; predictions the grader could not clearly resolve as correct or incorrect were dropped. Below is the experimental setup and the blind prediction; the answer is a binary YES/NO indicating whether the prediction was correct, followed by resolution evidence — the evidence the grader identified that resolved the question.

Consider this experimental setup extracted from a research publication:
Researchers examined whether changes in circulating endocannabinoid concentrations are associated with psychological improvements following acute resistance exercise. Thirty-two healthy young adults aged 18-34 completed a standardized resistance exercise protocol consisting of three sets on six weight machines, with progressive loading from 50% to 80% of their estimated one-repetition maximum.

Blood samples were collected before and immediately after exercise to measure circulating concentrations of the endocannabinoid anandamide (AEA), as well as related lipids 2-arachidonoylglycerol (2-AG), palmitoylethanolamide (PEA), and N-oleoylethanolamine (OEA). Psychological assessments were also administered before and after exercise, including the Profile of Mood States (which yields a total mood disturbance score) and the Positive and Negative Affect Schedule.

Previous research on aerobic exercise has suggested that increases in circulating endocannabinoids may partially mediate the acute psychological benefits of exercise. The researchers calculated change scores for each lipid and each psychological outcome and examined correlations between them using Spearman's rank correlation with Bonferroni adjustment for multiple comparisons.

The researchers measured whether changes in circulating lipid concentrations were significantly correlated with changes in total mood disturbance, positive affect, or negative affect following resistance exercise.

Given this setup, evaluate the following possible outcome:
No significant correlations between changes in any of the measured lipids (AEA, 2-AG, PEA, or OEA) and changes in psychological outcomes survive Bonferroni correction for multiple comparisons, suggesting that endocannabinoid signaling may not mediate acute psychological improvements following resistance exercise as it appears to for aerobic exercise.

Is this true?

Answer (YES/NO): YES